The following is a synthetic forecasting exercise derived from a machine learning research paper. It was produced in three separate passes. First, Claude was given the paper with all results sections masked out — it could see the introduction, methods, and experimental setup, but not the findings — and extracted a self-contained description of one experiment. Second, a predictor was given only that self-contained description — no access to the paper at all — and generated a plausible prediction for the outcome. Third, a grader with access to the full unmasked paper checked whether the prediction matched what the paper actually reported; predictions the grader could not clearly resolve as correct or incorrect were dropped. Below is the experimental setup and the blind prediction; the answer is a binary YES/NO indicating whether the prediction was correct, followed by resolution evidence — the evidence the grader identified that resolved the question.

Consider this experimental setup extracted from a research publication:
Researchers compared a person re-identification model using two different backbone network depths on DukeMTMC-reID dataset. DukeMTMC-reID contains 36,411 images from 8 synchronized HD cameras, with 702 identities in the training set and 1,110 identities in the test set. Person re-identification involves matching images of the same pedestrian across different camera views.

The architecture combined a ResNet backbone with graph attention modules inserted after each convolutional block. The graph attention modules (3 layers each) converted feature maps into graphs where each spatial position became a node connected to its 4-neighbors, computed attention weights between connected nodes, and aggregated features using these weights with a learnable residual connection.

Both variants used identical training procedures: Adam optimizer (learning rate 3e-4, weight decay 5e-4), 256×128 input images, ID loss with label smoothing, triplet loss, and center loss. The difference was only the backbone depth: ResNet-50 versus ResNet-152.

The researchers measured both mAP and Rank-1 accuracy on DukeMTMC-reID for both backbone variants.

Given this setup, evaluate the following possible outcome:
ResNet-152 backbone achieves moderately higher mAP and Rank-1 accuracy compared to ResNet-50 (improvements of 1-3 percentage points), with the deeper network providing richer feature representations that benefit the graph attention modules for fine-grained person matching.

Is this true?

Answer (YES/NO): NO